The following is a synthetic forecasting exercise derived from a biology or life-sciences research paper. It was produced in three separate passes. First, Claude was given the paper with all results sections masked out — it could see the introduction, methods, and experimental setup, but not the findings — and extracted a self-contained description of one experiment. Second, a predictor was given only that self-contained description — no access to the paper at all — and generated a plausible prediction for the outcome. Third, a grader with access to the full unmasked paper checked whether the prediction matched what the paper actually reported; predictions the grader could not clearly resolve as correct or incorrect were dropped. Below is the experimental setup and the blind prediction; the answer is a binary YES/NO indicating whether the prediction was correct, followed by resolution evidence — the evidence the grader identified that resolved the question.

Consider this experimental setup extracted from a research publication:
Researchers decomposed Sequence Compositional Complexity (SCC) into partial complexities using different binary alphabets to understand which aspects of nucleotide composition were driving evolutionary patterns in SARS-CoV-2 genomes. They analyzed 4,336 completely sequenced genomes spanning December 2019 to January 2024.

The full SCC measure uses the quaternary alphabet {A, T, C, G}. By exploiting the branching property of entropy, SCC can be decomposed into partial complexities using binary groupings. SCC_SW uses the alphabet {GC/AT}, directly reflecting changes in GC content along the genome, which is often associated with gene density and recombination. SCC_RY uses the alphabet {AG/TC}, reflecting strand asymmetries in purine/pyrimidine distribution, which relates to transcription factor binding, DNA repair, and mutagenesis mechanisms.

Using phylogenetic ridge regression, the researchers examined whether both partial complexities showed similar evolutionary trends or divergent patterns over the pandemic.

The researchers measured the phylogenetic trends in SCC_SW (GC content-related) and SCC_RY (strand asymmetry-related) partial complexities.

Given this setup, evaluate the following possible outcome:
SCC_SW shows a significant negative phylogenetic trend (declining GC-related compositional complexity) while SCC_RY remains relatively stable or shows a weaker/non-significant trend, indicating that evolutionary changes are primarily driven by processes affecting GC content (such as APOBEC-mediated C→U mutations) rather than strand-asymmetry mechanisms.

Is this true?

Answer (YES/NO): NO